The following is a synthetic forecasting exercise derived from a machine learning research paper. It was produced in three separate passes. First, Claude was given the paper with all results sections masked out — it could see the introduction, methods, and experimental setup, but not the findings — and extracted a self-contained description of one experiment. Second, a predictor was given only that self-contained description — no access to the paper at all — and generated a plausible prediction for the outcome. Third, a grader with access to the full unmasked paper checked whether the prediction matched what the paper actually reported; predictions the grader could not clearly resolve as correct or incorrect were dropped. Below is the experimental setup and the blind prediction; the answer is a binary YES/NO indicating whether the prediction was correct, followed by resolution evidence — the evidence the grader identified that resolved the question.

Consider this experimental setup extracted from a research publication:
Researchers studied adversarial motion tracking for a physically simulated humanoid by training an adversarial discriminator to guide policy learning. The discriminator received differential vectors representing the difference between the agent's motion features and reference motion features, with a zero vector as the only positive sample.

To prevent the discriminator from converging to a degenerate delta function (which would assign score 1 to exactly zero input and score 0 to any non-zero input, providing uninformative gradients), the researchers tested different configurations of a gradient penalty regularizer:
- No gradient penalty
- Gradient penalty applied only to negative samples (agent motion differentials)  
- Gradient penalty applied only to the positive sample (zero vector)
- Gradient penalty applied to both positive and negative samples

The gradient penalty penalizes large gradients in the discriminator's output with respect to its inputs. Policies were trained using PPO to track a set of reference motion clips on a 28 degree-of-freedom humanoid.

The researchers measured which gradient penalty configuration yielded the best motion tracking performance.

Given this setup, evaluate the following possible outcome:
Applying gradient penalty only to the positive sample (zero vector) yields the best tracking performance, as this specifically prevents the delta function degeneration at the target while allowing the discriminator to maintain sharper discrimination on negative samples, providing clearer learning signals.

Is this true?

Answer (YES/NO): NO